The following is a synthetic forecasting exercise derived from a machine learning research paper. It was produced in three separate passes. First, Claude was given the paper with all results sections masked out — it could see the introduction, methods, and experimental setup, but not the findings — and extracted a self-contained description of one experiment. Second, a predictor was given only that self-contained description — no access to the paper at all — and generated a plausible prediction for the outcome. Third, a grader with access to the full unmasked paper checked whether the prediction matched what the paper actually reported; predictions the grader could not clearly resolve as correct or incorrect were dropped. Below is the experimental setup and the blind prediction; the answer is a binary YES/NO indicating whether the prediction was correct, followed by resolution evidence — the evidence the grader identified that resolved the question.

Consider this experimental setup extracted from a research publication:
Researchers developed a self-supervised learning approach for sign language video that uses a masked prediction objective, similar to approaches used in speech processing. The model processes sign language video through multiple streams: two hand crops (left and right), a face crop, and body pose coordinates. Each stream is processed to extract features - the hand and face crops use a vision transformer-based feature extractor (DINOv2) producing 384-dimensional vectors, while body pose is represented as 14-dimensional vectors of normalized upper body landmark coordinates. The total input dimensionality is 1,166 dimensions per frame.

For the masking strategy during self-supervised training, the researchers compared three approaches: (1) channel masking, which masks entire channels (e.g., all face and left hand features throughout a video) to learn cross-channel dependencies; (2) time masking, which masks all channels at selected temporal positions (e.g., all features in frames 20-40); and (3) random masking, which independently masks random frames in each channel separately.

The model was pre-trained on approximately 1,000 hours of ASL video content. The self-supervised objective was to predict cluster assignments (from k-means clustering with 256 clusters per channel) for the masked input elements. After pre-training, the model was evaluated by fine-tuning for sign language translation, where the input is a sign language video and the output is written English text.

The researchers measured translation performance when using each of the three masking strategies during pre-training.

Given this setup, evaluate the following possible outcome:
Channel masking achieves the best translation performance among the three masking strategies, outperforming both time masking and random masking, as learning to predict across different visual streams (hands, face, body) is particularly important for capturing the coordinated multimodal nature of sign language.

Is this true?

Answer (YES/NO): NO